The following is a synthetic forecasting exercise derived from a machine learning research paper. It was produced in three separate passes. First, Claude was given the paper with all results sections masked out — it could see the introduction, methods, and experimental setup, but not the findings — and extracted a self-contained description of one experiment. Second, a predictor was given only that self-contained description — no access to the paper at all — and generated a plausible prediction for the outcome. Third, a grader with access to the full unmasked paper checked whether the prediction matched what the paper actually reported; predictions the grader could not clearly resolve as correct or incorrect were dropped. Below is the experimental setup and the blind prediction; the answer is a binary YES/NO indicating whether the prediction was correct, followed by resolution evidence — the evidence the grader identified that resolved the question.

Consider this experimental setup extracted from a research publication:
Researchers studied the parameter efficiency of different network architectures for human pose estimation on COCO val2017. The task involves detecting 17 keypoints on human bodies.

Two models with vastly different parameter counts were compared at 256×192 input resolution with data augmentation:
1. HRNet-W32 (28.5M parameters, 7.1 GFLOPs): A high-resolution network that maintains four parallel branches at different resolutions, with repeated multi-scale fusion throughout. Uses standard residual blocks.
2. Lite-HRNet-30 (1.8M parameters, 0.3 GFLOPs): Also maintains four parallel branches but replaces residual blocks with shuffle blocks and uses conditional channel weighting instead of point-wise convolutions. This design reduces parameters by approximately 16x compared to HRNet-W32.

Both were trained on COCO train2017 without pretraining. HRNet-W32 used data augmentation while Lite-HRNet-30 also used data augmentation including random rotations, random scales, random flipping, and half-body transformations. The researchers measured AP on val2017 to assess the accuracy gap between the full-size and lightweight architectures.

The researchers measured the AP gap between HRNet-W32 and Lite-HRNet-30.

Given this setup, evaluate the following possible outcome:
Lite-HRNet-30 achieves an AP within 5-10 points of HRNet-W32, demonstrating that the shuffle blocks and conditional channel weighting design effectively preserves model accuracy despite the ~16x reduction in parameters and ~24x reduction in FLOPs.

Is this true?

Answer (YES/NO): YES